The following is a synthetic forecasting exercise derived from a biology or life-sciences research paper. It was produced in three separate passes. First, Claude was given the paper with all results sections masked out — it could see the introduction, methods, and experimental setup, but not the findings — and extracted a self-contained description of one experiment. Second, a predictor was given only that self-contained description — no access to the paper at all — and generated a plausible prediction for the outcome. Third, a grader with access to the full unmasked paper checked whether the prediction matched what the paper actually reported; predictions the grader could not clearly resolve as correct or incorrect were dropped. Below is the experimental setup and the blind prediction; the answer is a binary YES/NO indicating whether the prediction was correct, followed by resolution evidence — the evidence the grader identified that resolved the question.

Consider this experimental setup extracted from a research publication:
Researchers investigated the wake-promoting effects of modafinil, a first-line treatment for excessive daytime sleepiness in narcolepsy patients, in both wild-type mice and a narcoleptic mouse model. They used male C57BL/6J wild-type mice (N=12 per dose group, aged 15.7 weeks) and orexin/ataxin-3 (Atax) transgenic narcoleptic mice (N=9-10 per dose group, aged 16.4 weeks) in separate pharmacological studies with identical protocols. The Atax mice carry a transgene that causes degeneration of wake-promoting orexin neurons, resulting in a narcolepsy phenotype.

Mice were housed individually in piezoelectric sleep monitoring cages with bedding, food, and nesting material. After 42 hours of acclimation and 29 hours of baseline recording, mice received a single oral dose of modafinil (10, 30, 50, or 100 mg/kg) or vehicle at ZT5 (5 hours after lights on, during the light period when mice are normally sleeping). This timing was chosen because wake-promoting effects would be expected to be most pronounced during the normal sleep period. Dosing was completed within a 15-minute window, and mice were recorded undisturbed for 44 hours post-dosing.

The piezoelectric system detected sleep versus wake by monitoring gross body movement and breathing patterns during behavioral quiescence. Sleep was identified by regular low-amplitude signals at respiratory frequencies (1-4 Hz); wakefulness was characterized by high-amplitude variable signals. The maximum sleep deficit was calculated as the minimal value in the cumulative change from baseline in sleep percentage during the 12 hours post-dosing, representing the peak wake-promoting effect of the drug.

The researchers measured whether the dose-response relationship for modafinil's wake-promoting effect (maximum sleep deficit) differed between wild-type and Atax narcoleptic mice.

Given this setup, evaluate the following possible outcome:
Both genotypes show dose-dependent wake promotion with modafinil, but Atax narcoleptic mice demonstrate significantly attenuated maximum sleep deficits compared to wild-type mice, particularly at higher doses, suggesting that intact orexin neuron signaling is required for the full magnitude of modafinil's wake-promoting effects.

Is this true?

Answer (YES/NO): NO